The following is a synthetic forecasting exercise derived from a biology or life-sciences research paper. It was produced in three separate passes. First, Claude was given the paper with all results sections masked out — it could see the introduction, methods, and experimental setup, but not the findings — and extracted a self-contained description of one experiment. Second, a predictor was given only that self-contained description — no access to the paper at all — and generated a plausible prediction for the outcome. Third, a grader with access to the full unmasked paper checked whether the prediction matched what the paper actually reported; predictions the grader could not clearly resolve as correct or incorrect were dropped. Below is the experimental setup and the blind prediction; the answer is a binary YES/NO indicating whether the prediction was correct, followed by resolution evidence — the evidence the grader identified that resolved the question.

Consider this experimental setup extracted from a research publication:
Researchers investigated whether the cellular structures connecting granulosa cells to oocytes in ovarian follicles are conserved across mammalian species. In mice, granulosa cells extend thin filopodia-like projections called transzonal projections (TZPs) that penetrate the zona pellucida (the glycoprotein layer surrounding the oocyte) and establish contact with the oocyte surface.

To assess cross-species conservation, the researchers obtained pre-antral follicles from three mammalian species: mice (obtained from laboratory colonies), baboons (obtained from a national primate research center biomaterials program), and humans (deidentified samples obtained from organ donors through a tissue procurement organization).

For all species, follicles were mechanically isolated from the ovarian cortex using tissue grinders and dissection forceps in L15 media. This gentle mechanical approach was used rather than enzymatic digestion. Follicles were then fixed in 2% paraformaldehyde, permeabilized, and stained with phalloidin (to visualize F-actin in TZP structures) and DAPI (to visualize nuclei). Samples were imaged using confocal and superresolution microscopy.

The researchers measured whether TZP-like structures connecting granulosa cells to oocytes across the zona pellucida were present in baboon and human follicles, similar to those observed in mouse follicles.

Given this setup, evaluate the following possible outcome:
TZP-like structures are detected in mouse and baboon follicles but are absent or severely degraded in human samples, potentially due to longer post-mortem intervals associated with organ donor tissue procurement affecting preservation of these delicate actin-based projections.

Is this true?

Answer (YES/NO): NO